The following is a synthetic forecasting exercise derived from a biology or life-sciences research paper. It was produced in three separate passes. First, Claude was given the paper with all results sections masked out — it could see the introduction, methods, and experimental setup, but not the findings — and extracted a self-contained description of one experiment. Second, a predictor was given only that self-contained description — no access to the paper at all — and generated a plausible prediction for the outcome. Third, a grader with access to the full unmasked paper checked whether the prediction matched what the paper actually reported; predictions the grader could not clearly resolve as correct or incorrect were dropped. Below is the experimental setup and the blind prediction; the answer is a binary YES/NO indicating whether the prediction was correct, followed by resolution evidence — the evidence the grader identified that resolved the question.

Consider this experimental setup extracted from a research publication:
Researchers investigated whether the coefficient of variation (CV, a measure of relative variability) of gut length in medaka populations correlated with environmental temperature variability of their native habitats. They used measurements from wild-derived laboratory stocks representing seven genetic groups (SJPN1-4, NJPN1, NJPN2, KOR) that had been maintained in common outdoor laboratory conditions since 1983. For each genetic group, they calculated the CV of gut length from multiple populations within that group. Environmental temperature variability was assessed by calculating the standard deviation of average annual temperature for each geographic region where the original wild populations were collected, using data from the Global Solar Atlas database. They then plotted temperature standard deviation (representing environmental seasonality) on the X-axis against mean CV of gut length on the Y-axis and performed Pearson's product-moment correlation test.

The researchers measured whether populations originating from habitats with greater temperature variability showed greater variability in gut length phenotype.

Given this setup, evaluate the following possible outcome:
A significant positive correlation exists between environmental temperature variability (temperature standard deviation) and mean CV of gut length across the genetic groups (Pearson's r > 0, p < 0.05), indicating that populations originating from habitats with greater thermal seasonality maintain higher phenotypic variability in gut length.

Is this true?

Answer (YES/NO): YES